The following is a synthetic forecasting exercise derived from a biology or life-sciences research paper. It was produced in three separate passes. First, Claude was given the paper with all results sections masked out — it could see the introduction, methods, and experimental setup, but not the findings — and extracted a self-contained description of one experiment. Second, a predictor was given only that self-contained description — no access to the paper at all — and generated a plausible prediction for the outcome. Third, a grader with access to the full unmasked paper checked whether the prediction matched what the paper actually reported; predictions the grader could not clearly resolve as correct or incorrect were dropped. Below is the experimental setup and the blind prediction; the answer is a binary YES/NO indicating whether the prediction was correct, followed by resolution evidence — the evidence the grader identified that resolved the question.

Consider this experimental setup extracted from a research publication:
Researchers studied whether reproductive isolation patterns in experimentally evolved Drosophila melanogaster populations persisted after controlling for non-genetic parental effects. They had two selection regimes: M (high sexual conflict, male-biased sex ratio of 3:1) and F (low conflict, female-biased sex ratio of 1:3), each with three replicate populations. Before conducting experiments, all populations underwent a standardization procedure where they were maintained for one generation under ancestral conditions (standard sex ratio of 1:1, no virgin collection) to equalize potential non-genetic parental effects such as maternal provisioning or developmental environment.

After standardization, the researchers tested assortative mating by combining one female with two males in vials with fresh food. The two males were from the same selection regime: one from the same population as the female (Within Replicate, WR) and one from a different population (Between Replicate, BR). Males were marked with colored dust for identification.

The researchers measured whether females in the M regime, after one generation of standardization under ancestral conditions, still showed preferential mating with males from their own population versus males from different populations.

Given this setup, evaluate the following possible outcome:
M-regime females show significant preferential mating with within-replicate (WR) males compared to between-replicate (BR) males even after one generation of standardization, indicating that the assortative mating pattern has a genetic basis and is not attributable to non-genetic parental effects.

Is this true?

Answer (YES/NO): YES